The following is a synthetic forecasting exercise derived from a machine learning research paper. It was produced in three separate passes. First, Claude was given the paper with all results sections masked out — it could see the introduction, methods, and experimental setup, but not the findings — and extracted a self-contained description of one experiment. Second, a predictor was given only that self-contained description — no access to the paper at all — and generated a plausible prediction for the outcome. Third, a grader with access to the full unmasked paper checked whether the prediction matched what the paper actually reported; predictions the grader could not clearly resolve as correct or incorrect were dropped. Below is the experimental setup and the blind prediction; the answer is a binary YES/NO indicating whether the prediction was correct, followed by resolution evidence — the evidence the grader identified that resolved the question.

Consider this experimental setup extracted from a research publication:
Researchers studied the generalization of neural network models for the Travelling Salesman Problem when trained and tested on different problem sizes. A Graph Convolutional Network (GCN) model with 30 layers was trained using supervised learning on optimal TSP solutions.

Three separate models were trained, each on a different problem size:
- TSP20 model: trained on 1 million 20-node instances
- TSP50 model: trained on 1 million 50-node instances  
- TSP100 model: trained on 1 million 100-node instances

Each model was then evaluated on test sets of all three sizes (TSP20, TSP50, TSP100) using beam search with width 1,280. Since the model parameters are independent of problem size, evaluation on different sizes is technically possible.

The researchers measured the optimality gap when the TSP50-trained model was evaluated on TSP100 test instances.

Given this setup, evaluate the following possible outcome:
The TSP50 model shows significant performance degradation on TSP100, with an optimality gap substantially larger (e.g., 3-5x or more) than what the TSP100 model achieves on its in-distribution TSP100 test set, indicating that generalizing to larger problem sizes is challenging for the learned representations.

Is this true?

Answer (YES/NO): YES